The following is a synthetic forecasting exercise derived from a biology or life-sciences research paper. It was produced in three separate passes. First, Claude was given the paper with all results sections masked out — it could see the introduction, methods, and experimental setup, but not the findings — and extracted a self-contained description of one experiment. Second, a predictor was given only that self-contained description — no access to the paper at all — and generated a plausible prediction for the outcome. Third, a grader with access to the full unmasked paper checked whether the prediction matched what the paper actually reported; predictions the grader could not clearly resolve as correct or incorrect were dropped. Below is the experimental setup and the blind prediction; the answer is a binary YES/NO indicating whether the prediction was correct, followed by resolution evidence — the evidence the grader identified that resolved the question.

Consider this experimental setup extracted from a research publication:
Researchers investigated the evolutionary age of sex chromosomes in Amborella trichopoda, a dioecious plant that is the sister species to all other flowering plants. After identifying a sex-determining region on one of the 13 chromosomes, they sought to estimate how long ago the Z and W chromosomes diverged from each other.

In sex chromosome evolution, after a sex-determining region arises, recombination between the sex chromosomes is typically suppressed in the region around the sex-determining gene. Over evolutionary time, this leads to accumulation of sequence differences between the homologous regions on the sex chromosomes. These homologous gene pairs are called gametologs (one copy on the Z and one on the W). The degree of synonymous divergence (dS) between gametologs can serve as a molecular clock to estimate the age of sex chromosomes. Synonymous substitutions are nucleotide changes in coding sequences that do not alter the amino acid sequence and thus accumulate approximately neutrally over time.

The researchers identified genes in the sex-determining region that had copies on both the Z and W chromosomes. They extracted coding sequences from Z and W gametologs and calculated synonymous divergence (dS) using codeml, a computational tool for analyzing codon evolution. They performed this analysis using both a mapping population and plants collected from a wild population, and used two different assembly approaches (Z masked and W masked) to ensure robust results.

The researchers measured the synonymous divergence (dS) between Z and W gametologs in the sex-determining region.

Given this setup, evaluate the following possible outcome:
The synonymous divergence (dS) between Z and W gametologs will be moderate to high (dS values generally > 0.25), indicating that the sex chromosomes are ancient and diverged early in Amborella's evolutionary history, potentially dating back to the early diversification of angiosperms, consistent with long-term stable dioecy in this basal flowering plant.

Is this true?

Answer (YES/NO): NO